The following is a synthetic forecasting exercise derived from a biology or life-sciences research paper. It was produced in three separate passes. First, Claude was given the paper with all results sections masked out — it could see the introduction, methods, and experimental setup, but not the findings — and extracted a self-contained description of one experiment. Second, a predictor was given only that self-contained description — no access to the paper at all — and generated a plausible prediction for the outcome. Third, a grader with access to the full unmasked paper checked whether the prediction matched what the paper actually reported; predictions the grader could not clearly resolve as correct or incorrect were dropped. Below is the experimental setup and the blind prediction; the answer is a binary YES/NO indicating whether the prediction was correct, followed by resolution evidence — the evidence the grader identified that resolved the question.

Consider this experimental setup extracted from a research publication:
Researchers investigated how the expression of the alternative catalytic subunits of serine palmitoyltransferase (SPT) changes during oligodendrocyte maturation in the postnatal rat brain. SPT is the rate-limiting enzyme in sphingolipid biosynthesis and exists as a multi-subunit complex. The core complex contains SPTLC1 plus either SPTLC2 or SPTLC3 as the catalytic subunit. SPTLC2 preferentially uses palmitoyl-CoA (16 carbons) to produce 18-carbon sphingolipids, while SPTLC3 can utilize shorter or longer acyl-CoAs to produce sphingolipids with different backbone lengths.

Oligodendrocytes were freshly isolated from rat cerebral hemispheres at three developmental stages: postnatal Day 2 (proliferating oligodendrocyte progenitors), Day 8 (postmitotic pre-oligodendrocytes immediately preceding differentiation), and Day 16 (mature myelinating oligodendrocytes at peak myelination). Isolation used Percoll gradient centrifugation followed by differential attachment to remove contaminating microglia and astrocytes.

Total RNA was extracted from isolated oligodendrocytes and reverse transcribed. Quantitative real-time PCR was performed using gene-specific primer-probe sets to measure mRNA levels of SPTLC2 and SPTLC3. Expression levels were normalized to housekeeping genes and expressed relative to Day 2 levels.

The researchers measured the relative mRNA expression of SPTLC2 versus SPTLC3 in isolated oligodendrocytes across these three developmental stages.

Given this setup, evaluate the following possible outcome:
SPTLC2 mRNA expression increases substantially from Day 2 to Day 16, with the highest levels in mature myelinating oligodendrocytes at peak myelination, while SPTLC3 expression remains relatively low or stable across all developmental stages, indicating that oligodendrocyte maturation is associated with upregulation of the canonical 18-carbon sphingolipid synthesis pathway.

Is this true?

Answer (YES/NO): NO